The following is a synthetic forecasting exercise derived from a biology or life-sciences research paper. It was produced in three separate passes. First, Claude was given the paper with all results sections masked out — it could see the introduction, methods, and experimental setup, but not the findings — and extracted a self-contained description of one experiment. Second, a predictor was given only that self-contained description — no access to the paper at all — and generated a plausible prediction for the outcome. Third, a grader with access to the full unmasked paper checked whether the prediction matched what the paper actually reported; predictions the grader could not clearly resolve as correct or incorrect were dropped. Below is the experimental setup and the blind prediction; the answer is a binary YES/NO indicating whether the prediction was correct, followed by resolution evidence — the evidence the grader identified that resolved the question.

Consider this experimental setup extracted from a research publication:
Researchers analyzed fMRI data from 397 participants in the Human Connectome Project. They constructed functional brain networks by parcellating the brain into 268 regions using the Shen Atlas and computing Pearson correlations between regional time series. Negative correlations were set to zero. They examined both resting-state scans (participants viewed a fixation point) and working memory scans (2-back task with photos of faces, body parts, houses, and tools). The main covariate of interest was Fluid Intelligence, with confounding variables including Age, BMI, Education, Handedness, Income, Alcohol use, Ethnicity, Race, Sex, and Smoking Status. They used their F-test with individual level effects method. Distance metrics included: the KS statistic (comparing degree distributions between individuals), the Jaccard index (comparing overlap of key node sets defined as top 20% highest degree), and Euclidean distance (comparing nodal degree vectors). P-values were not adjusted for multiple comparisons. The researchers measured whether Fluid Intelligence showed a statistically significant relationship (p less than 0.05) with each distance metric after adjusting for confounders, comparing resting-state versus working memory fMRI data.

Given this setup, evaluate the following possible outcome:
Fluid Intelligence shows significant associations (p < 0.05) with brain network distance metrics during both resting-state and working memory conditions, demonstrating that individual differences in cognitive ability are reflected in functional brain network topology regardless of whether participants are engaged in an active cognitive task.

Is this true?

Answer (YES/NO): YES